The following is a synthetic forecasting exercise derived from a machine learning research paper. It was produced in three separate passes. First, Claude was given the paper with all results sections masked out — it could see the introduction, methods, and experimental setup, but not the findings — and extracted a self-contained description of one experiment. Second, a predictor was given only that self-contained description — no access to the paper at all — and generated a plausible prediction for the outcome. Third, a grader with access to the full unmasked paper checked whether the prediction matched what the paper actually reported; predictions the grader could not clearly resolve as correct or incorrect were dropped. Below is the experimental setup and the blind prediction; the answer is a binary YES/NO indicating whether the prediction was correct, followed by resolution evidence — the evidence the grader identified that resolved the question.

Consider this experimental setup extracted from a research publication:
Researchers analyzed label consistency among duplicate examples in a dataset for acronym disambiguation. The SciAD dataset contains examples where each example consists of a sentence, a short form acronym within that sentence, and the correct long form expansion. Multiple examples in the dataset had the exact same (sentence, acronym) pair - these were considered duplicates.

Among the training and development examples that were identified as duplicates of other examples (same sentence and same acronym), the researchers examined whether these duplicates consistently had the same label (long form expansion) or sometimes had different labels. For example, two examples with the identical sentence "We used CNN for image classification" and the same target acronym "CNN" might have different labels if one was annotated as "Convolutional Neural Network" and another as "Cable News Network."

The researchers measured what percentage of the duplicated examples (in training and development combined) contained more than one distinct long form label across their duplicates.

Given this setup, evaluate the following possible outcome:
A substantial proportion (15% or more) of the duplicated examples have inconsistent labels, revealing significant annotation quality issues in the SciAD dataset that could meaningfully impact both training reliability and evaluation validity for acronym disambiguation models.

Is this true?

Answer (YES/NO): NO